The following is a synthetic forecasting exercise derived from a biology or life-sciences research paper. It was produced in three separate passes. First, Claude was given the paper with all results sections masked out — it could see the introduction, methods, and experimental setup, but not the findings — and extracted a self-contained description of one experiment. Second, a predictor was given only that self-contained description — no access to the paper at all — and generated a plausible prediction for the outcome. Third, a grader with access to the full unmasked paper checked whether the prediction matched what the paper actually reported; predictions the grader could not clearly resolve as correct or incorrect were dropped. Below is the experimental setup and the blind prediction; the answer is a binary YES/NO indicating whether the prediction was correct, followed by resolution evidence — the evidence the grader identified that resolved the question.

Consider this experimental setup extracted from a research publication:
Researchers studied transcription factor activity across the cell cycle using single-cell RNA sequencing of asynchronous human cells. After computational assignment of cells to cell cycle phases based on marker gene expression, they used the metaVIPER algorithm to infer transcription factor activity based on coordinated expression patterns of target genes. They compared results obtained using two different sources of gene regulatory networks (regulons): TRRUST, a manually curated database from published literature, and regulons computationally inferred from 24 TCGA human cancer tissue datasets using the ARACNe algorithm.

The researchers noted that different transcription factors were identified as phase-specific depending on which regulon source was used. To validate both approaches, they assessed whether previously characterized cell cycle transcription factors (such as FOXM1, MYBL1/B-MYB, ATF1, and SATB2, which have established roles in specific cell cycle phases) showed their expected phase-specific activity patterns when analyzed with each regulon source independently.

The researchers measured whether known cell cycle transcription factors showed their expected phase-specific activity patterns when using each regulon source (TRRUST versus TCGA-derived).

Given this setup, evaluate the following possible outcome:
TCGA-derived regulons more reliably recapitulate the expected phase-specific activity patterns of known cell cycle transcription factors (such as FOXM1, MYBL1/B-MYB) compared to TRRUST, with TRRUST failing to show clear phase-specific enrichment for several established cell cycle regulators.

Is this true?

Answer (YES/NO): NO